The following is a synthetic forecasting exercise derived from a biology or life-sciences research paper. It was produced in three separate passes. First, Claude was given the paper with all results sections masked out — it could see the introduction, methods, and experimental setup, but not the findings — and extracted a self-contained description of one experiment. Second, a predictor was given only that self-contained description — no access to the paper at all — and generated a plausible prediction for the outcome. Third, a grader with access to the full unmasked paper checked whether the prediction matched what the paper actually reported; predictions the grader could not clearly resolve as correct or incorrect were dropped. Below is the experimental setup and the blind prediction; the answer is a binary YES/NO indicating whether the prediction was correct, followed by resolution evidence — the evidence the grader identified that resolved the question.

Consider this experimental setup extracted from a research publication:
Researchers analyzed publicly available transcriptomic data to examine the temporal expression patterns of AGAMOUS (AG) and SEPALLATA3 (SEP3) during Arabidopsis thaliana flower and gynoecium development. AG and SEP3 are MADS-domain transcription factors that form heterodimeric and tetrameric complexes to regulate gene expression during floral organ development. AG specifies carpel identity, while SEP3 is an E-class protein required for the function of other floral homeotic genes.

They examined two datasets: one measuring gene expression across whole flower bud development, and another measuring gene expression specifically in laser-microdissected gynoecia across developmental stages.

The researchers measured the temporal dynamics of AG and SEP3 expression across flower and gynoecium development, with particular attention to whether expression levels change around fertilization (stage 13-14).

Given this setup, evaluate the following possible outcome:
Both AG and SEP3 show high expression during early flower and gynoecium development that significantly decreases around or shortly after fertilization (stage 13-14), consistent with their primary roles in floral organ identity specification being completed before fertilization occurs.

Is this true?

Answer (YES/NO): NO